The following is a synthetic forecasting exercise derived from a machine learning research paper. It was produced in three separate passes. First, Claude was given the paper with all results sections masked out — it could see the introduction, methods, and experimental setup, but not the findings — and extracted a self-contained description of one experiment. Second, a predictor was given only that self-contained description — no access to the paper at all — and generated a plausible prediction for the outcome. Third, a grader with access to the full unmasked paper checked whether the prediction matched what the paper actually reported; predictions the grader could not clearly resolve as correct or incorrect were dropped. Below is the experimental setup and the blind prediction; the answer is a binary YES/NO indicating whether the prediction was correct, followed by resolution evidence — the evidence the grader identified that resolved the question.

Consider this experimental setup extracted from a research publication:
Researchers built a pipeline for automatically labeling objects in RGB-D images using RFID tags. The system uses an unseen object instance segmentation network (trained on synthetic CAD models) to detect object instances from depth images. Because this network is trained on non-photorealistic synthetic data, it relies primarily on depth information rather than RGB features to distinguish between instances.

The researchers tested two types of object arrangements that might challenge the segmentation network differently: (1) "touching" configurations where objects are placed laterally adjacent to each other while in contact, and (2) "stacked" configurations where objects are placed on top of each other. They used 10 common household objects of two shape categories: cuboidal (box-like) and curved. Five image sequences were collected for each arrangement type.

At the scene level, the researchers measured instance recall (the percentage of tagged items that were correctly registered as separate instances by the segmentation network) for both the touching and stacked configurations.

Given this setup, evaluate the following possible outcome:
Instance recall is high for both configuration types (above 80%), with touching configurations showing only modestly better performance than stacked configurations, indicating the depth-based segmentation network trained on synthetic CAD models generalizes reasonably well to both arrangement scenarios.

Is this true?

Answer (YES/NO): NO